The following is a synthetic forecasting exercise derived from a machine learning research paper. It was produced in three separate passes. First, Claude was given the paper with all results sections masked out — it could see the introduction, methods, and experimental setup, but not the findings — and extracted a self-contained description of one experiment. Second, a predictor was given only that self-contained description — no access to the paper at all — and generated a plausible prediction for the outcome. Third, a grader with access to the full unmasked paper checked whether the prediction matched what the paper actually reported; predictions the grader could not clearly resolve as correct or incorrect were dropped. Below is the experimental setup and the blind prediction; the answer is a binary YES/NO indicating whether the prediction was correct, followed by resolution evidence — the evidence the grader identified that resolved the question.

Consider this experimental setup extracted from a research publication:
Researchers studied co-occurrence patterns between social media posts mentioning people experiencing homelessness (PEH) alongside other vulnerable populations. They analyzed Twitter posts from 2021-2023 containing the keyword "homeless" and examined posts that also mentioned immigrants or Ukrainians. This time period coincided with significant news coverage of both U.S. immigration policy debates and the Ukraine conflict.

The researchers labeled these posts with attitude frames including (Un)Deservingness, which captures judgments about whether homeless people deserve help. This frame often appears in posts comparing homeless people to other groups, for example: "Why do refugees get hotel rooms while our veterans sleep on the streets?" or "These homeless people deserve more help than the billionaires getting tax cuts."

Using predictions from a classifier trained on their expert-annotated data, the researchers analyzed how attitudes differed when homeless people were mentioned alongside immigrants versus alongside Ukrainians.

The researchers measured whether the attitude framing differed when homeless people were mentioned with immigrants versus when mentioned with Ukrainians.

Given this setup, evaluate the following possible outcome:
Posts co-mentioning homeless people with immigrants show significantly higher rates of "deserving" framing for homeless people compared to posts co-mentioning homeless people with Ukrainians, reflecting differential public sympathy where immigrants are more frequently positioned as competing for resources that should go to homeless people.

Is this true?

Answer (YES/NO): NO